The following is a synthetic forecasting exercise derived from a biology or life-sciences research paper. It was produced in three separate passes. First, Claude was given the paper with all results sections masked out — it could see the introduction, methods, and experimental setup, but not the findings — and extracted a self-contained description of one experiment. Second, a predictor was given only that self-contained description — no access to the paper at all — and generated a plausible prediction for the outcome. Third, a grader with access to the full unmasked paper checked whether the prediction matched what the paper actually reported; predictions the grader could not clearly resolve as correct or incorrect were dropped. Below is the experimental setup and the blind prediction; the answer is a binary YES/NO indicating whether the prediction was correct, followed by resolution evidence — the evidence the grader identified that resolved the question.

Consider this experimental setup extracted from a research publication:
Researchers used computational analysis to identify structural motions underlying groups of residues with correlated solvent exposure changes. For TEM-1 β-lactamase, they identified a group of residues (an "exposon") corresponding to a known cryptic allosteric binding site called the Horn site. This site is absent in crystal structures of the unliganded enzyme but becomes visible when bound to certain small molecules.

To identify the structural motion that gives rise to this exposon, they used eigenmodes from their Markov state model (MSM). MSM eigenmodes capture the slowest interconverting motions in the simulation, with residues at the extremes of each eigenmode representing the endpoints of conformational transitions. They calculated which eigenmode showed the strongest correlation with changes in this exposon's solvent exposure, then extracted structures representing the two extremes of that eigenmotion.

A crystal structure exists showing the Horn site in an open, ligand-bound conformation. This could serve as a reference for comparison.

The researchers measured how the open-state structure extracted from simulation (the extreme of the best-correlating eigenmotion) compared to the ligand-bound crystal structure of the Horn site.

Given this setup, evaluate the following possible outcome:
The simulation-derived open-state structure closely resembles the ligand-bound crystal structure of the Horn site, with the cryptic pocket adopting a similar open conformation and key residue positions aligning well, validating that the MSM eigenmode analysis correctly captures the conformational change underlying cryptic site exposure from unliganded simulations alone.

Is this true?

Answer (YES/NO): YES